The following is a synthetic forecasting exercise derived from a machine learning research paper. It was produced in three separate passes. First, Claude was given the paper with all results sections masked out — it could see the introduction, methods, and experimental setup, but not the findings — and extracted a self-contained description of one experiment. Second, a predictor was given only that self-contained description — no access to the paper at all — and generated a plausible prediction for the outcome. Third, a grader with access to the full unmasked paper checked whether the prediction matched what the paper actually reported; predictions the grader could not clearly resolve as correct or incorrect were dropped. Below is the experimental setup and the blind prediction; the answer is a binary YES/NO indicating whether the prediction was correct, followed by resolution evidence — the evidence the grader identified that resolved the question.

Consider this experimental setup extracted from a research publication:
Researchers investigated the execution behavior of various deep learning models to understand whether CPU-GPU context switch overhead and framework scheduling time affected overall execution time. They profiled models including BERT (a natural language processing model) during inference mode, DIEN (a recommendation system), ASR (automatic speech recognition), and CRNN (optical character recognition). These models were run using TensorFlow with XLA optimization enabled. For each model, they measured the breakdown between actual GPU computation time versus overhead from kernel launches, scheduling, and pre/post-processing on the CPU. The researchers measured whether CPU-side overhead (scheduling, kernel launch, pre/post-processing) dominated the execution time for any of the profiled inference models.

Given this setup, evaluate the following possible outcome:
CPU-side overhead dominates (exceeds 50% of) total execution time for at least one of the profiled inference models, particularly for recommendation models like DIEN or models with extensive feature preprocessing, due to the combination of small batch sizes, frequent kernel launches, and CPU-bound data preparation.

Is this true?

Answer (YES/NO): YES